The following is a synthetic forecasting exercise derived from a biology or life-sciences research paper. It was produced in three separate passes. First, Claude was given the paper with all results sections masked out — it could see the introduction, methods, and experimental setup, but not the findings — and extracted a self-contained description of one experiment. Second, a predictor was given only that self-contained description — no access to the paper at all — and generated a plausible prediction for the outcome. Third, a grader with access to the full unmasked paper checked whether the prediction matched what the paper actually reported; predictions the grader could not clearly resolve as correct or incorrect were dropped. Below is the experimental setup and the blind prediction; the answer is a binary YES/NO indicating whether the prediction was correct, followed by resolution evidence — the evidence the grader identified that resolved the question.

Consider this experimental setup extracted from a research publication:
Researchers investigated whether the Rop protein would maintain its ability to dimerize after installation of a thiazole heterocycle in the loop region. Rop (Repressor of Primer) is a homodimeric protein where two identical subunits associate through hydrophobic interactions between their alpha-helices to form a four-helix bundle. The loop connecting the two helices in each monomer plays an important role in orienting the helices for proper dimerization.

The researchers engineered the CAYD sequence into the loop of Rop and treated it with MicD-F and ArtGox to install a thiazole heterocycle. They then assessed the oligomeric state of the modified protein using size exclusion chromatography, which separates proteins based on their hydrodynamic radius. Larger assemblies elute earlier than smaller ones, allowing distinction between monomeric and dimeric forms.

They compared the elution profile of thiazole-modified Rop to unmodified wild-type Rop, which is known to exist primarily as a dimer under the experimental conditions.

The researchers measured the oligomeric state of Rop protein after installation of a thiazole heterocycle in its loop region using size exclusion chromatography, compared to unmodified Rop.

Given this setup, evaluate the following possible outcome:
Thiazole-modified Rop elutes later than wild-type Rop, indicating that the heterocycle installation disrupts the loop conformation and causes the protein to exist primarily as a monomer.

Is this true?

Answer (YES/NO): NO